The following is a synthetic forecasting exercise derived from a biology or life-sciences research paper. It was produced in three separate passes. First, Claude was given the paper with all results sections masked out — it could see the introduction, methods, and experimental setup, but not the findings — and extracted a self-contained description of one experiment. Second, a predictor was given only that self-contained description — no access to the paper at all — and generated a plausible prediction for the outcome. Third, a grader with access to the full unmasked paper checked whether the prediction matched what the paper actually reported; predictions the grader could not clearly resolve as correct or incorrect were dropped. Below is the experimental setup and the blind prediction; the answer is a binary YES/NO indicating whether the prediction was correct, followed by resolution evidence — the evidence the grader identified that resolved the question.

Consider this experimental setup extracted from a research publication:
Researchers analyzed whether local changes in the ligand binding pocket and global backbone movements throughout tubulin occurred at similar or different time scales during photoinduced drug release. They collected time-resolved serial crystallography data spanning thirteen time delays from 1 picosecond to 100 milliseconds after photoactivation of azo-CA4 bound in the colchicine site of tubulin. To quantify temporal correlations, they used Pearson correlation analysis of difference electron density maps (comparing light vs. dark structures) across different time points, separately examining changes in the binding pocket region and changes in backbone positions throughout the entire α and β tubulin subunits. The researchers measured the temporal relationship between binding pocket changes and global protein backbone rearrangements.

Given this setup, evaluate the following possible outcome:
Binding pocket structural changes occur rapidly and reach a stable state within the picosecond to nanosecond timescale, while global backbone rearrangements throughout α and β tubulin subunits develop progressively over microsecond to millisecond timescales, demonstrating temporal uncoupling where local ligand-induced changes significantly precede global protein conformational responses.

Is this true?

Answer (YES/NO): NO